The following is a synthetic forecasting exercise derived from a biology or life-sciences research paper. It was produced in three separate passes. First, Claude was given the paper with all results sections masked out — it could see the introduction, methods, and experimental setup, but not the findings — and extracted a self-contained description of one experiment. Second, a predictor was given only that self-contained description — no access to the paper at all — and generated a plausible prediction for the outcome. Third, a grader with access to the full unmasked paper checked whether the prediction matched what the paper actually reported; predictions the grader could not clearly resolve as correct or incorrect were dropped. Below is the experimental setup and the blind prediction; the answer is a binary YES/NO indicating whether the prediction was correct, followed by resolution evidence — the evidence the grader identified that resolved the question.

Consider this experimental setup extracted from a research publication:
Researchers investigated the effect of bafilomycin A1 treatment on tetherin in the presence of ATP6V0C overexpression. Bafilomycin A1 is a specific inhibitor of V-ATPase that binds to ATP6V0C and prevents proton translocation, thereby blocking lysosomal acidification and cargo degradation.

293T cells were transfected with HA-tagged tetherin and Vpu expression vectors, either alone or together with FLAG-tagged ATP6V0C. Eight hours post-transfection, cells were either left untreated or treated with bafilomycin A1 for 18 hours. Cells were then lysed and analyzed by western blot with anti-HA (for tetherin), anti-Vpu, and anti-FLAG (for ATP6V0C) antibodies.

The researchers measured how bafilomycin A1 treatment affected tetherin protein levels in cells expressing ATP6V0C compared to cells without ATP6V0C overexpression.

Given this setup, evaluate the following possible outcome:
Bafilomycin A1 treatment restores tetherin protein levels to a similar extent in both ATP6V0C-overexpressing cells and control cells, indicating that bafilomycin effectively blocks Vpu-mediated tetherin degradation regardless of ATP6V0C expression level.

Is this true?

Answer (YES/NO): NO